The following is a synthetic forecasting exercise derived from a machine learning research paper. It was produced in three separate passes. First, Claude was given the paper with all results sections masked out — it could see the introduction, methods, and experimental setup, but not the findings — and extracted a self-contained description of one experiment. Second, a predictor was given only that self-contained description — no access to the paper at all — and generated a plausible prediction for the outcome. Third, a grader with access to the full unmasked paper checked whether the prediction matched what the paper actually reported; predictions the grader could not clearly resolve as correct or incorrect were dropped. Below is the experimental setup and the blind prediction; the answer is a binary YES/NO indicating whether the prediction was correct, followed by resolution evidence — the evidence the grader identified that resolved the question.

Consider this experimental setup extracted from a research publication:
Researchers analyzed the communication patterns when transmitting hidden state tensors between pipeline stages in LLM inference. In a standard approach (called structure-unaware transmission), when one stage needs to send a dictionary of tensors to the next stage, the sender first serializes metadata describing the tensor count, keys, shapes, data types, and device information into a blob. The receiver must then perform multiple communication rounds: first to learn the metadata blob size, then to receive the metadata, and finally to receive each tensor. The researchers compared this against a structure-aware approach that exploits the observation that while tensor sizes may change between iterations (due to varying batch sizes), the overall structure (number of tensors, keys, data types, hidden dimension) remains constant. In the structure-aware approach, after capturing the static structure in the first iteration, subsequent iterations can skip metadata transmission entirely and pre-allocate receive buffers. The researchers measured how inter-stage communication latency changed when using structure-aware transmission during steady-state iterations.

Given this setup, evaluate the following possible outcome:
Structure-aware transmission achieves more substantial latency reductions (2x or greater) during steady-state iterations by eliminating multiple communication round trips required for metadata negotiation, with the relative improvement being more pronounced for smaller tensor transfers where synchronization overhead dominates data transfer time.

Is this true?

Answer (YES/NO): YES